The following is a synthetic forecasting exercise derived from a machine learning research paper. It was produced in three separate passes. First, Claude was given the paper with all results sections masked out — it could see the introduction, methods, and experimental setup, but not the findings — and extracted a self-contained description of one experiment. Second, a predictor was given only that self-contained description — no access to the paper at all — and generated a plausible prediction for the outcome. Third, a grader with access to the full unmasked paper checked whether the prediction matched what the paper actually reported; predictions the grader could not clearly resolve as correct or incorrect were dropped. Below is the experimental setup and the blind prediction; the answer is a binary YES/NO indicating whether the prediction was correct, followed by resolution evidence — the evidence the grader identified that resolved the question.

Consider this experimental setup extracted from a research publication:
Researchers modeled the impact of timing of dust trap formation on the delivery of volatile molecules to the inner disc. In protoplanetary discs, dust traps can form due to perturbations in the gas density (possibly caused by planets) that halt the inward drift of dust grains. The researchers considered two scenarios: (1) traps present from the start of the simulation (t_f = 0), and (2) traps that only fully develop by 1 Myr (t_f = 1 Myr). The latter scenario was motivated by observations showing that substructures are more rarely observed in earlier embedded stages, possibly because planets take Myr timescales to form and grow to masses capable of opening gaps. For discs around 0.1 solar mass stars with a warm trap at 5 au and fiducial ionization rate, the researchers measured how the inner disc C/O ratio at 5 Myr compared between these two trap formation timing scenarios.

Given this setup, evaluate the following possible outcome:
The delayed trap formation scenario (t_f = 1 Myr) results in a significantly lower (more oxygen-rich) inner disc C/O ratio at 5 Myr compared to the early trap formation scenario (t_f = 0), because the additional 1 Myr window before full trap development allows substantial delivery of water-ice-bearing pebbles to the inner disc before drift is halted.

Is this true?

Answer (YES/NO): NO